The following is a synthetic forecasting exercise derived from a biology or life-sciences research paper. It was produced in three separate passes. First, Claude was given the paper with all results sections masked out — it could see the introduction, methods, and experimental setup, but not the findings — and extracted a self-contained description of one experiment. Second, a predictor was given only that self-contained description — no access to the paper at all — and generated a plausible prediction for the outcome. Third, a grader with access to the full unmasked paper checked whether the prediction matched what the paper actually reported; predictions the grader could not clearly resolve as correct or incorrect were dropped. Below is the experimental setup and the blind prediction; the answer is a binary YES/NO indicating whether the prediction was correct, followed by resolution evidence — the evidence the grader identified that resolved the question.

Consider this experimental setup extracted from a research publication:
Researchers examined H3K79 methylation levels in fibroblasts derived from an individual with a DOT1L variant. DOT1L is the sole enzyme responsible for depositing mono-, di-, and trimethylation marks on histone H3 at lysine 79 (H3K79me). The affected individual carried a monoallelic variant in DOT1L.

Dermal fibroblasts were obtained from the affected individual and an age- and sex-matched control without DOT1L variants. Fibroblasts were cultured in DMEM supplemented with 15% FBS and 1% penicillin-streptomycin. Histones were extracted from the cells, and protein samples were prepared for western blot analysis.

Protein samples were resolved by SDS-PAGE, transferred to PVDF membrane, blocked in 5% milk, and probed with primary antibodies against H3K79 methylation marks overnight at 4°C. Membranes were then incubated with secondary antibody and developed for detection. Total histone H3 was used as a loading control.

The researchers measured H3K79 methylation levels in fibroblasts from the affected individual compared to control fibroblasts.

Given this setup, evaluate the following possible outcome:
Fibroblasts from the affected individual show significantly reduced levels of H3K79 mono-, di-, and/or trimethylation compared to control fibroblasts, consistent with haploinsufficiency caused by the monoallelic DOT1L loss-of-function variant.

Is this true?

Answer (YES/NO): YES